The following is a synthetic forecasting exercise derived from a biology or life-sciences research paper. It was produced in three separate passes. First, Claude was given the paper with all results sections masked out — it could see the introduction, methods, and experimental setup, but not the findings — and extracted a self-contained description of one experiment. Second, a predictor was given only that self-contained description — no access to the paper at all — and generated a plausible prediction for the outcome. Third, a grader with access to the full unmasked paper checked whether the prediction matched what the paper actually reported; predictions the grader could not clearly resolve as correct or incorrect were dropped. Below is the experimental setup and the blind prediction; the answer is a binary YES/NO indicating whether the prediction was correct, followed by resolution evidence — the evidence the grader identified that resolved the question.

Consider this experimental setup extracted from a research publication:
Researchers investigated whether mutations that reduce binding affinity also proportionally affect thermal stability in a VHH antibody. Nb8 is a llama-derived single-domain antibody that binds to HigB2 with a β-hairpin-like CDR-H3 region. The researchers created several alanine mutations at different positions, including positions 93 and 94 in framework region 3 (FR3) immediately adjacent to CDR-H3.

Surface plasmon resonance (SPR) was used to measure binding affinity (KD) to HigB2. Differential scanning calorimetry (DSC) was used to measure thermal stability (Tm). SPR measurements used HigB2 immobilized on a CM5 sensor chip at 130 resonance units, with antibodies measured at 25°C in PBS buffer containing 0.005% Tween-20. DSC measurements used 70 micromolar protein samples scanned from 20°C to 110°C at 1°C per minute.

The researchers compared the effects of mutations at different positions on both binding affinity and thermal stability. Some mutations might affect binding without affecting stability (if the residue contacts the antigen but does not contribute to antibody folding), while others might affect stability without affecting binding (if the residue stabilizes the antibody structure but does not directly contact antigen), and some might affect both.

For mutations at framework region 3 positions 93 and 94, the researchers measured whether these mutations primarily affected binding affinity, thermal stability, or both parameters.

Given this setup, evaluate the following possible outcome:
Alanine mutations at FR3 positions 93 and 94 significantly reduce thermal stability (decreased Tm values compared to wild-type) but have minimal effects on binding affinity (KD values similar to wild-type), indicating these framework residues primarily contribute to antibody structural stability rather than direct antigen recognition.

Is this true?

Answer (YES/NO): NO